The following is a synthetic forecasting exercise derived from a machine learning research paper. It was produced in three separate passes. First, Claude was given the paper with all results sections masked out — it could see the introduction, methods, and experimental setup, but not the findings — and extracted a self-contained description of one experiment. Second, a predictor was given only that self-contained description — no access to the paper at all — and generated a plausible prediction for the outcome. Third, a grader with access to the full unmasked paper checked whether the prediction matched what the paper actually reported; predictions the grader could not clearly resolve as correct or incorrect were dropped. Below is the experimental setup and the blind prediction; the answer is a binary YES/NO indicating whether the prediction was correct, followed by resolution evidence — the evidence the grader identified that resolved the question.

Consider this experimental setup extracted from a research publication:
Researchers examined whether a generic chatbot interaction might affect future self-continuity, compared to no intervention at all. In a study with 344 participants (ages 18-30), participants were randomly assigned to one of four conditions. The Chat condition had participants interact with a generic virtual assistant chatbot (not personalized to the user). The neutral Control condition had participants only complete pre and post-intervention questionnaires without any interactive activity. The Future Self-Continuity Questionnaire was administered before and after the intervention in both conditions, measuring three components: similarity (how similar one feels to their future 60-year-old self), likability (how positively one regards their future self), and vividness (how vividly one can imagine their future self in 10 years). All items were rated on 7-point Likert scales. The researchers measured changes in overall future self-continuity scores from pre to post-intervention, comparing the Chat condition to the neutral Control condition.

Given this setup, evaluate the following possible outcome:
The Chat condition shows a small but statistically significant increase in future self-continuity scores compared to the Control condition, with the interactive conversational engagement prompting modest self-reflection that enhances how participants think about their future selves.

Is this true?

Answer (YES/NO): NO